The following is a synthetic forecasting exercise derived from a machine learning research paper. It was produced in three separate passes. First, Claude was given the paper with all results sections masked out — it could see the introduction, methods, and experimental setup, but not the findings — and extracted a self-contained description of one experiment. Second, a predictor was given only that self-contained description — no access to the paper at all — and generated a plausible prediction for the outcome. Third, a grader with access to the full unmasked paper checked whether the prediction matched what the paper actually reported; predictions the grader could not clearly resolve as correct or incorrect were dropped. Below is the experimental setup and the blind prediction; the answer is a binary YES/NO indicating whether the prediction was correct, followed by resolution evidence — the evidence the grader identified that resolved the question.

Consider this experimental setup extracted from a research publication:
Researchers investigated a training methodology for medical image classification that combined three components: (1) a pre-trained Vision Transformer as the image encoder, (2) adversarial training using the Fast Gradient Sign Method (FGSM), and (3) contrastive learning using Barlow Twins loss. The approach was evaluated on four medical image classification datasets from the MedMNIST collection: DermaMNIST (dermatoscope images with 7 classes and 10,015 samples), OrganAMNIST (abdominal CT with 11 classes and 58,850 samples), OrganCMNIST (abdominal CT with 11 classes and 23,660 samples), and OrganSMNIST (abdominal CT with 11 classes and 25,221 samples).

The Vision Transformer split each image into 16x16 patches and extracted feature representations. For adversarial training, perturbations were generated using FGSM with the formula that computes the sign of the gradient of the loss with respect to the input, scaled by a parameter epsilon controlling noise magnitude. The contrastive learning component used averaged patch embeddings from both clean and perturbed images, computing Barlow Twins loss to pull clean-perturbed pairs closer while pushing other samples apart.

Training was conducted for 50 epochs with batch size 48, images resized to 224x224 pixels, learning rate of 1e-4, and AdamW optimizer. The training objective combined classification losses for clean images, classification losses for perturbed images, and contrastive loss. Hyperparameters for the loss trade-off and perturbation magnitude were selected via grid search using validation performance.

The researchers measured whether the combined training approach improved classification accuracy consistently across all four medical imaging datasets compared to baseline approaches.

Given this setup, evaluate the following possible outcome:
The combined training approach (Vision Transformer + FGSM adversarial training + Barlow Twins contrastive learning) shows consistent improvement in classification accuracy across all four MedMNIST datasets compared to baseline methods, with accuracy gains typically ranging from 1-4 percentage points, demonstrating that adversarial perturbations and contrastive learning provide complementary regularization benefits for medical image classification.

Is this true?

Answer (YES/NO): NO